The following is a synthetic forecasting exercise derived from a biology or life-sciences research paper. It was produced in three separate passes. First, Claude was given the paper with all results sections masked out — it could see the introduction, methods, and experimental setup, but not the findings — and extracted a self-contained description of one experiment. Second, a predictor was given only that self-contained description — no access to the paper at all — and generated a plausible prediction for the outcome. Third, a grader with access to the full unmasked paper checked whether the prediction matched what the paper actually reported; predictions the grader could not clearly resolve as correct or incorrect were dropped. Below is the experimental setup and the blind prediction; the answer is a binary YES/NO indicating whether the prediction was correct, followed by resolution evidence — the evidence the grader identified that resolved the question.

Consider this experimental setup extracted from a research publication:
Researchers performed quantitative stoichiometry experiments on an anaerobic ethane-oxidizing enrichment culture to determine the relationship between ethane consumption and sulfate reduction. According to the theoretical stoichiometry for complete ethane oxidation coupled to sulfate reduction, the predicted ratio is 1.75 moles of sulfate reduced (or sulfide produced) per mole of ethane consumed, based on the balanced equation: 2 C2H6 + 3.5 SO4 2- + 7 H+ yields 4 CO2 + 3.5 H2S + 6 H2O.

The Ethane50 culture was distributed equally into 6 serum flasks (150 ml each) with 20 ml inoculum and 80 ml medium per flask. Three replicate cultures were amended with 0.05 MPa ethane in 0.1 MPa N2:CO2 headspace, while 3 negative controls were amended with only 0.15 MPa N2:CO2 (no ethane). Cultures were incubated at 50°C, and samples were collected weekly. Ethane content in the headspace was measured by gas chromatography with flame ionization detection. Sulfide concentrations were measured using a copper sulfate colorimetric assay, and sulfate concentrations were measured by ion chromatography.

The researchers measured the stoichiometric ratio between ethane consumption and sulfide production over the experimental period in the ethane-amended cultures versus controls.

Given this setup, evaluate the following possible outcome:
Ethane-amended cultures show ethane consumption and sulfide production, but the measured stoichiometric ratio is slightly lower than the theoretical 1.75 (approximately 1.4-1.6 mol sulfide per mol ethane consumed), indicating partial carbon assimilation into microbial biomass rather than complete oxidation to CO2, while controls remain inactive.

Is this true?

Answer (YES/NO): NO